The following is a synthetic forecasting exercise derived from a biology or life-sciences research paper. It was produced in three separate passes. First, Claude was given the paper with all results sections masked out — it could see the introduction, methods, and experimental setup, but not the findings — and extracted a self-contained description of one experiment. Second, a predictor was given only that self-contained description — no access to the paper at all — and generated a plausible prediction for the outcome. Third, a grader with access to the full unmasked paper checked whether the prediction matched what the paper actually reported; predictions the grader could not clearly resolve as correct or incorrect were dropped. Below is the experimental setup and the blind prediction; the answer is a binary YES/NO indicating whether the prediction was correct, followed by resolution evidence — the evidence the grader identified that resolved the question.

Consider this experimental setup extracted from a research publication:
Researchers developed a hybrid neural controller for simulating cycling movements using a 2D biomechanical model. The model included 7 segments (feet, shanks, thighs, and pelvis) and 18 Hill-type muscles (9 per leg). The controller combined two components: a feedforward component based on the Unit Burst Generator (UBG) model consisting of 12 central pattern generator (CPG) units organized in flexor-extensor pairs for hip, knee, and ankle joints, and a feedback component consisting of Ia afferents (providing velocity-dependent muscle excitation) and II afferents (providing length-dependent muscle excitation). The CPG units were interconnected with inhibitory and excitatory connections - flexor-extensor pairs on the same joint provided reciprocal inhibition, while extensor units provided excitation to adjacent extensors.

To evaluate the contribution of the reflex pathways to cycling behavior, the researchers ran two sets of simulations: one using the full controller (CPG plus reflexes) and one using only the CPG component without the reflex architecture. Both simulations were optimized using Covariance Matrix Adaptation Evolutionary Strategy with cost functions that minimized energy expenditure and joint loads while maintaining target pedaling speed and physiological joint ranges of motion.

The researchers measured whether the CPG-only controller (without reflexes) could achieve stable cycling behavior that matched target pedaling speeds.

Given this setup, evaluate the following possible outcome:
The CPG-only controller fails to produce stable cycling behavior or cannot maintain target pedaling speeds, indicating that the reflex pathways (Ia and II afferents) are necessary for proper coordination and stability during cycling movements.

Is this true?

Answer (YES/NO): NO